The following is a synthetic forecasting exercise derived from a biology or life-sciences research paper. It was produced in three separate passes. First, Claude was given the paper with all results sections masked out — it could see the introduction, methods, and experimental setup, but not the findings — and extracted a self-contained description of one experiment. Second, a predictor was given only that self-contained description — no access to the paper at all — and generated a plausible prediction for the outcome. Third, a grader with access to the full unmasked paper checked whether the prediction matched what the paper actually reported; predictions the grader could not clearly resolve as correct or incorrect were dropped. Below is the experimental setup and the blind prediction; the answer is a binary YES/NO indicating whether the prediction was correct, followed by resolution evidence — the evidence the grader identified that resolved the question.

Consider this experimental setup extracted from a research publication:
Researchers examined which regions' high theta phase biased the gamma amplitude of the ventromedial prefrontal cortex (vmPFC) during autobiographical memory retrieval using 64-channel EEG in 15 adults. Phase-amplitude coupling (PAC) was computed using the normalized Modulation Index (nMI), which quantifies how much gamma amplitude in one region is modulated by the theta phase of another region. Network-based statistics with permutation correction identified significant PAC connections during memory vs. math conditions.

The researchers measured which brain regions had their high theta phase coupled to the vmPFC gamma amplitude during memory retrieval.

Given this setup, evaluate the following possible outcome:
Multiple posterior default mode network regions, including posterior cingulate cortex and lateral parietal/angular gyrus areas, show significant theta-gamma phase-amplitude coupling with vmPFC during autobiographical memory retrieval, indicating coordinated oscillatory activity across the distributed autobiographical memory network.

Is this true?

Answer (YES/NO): NO